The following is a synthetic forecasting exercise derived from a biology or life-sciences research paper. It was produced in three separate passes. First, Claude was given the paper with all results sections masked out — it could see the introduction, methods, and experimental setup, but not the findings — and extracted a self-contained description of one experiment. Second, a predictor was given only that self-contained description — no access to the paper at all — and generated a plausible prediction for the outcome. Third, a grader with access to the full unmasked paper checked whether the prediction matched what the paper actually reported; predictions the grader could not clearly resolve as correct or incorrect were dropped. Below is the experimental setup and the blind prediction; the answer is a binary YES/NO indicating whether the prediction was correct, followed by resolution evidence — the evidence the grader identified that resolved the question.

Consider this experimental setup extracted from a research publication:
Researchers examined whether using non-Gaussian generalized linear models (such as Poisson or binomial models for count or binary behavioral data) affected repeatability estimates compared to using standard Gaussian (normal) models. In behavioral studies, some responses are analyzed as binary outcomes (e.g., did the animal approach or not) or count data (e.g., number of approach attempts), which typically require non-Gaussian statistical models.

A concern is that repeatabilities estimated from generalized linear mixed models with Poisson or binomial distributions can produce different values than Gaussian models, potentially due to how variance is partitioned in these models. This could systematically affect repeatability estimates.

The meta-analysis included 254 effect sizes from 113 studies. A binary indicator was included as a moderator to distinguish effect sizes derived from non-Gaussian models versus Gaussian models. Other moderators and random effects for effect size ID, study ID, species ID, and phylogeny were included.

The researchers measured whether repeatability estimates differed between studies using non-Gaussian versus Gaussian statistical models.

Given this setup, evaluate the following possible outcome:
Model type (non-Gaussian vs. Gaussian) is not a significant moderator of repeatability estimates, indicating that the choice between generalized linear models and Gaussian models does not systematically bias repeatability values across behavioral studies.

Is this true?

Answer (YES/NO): YES